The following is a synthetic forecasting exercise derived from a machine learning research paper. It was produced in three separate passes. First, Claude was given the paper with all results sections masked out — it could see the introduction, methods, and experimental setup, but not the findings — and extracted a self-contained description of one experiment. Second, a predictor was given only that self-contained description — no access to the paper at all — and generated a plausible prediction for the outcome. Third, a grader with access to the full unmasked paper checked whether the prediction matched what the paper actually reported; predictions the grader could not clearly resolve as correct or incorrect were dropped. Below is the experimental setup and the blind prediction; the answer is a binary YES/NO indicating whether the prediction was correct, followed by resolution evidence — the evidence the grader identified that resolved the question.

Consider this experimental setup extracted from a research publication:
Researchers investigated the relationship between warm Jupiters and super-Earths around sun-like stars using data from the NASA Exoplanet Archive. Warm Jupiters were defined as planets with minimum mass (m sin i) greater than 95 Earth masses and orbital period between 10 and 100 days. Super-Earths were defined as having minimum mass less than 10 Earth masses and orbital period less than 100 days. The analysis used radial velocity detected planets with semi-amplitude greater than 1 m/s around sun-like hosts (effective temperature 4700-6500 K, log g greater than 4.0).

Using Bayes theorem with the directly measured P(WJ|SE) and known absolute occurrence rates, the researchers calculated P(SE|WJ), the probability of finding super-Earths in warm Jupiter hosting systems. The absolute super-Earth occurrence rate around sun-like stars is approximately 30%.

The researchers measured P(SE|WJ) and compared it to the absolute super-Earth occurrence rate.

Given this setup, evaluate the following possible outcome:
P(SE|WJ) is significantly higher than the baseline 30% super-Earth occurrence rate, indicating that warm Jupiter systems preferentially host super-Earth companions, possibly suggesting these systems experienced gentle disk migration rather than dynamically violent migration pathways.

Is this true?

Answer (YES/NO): YES